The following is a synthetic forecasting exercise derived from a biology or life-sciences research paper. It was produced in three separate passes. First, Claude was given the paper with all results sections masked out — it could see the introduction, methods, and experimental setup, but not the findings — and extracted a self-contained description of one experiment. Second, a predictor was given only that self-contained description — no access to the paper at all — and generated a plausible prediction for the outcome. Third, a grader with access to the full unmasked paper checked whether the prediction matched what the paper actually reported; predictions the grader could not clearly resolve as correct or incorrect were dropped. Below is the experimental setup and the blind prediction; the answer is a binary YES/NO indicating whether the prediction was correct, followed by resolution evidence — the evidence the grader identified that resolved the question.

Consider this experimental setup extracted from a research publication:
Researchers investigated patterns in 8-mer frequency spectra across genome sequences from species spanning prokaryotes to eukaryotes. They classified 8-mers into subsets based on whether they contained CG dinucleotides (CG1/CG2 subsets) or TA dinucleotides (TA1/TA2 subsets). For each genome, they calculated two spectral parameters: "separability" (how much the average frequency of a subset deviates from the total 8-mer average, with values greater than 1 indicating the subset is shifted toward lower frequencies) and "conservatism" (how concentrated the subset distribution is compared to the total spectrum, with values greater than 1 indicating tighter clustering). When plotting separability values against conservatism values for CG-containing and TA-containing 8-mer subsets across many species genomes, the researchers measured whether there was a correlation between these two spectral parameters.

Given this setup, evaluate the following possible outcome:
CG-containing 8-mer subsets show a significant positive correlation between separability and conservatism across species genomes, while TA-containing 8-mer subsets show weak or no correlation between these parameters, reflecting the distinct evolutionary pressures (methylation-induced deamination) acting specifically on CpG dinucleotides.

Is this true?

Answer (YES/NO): NO